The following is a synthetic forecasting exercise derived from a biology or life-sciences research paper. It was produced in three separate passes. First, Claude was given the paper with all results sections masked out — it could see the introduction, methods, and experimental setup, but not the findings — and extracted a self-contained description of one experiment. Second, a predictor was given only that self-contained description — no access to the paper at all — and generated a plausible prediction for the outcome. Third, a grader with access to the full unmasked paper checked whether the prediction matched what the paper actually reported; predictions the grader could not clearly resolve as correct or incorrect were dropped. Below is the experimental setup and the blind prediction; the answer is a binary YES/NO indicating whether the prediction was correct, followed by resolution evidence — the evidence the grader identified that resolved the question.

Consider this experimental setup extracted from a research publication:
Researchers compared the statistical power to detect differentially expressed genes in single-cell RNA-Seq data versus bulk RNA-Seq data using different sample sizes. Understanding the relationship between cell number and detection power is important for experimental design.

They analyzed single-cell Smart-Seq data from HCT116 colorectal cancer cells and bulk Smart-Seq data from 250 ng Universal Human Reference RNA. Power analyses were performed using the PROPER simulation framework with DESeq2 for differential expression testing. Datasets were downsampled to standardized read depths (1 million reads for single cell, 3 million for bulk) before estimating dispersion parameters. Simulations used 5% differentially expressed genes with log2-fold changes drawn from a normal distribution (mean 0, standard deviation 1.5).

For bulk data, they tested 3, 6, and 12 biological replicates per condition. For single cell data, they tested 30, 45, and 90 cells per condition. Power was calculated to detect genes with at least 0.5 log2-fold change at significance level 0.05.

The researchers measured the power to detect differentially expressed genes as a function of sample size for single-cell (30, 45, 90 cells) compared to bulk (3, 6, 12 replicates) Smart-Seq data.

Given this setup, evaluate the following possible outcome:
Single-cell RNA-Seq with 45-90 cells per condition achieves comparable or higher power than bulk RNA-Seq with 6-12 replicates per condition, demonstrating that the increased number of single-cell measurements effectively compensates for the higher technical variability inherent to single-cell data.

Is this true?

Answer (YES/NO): NO